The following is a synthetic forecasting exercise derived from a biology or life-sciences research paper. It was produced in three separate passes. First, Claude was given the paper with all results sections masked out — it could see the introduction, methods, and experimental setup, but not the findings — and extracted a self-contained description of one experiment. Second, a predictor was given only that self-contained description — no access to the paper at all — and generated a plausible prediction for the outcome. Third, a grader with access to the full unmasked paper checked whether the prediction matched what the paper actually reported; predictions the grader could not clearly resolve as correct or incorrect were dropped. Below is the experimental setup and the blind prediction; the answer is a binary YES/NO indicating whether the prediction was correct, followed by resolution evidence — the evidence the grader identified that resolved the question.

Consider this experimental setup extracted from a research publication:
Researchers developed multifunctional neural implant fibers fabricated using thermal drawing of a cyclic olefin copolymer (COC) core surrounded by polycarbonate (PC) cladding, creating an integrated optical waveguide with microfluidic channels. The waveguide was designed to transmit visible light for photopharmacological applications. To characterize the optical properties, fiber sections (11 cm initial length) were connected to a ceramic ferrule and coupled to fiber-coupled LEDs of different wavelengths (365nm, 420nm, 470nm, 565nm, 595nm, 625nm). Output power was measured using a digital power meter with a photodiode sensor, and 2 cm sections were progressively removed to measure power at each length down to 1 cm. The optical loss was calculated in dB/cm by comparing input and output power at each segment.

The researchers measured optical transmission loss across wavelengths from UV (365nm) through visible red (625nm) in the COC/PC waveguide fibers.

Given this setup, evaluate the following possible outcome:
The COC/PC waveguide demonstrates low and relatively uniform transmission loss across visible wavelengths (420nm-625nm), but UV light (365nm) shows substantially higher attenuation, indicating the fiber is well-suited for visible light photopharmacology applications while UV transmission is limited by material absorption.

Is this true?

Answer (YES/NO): YES